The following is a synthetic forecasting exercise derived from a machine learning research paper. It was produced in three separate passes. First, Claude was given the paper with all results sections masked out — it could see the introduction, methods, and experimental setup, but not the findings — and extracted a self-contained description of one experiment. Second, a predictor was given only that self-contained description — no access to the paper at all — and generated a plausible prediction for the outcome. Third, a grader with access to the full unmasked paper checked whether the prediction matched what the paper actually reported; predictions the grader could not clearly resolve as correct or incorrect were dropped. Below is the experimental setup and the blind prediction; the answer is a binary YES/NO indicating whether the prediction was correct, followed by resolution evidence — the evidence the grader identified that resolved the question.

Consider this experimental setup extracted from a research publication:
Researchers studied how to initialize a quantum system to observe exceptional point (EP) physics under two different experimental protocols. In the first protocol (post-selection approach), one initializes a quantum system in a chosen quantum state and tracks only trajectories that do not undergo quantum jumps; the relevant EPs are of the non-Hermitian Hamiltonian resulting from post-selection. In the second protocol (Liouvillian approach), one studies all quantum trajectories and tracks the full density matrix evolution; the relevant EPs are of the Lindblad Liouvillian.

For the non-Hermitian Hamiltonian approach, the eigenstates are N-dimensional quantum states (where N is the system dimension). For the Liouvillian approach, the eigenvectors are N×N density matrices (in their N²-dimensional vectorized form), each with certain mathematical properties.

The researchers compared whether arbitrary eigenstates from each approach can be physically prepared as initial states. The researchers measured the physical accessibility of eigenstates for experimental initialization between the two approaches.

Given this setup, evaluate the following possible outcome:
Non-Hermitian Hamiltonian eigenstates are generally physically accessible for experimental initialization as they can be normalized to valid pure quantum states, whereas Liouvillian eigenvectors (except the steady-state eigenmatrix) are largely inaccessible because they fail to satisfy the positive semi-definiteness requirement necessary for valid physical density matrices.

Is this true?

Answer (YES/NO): NO